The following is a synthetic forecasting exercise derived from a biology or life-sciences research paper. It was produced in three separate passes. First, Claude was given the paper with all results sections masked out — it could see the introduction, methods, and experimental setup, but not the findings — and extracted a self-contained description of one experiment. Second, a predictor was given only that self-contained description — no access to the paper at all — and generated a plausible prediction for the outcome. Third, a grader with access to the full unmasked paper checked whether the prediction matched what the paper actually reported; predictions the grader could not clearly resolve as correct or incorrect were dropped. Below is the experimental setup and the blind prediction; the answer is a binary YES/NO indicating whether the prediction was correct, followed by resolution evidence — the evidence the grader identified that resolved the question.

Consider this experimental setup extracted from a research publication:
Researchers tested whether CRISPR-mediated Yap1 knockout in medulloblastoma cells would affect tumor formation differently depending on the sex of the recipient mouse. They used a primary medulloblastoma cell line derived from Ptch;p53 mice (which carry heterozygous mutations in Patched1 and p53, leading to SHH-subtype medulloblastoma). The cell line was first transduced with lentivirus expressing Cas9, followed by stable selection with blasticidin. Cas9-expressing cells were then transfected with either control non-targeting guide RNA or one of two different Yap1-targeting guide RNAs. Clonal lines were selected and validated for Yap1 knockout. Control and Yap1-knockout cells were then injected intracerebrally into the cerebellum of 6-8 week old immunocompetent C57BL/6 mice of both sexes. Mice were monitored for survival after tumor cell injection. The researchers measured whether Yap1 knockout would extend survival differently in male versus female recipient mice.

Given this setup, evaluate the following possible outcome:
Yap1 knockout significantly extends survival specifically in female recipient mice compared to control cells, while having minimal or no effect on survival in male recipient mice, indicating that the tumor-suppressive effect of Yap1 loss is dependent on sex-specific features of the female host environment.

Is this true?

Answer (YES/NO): NO